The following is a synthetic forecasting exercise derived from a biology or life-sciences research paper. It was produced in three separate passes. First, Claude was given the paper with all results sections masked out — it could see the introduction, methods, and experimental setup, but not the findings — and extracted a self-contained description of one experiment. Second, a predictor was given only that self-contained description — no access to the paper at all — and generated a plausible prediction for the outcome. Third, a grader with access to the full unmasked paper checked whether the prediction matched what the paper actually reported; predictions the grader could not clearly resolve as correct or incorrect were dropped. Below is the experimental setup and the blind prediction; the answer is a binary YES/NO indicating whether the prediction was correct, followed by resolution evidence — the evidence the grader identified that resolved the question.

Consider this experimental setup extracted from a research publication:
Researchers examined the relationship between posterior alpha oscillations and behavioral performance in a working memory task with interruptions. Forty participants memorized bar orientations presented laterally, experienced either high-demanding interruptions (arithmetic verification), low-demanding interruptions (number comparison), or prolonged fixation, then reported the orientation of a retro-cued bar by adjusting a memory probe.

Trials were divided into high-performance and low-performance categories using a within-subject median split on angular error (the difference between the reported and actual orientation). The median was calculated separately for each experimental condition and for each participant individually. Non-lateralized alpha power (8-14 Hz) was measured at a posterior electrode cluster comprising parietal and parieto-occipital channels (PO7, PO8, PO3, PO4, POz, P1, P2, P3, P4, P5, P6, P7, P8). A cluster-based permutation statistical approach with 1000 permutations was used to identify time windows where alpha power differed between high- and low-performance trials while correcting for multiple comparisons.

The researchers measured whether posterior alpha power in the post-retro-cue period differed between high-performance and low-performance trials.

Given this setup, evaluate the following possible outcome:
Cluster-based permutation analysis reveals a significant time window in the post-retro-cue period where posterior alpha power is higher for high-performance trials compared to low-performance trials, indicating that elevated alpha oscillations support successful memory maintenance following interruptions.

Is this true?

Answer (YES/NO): NO